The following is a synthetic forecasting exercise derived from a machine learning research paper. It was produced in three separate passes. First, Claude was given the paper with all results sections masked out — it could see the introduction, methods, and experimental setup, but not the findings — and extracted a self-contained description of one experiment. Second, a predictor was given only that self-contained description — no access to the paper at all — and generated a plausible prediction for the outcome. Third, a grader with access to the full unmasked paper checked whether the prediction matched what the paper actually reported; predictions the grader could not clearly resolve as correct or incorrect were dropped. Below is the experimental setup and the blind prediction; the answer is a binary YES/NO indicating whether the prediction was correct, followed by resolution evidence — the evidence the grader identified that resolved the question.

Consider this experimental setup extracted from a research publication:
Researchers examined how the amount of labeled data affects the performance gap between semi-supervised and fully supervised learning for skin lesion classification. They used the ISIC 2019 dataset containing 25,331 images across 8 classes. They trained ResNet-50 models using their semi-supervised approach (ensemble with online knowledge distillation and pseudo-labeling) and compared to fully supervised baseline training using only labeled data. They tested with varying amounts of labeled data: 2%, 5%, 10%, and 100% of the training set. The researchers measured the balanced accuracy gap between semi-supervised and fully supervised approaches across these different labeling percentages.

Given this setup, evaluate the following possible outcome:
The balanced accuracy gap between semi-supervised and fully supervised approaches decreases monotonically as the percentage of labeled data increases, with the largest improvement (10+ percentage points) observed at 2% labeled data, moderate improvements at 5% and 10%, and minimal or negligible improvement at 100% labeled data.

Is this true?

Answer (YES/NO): NO